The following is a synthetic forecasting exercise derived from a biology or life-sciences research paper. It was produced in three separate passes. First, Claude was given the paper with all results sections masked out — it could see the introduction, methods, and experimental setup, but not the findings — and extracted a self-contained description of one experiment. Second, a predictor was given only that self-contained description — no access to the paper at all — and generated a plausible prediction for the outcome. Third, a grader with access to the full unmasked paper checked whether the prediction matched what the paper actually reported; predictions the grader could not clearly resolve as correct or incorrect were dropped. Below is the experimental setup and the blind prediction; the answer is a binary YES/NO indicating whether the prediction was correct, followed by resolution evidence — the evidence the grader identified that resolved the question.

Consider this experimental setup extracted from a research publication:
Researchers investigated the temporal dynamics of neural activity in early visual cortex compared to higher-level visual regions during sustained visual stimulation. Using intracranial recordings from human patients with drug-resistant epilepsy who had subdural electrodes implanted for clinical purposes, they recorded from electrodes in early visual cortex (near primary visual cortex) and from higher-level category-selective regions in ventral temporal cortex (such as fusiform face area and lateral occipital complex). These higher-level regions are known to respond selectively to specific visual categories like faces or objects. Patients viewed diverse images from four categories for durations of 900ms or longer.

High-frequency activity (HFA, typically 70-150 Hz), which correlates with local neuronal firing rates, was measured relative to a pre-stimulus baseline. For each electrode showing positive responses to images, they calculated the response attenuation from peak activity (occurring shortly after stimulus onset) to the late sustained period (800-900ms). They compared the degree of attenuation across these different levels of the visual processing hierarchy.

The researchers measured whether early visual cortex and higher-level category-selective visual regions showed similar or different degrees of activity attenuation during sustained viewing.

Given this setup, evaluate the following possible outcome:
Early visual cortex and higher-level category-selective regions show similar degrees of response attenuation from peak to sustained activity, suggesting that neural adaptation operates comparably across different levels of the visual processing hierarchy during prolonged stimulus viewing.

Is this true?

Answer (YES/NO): NO